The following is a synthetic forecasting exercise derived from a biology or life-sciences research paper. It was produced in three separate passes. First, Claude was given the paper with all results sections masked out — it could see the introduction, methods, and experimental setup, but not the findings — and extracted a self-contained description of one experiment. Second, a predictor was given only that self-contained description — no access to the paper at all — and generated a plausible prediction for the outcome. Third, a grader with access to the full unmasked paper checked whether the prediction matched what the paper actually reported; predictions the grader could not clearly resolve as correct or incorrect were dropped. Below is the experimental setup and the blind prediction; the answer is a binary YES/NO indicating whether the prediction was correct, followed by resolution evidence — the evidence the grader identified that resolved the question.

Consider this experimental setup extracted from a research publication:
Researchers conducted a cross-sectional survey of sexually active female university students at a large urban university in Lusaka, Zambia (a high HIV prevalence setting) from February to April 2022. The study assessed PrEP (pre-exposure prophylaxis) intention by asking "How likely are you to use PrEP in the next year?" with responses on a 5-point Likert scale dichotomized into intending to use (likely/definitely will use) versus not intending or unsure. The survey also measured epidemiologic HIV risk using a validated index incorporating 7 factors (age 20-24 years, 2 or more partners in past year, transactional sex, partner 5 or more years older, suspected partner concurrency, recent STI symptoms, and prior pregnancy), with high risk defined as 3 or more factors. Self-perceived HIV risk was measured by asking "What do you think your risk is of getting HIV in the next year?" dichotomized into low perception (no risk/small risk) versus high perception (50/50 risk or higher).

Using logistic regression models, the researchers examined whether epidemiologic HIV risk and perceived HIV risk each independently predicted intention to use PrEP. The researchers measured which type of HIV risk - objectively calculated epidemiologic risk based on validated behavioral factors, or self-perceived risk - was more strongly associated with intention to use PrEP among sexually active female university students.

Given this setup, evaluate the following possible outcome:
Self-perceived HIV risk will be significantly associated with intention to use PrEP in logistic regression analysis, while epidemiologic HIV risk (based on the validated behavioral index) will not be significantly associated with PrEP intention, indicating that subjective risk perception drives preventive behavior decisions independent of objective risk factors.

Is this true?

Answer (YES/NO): YES